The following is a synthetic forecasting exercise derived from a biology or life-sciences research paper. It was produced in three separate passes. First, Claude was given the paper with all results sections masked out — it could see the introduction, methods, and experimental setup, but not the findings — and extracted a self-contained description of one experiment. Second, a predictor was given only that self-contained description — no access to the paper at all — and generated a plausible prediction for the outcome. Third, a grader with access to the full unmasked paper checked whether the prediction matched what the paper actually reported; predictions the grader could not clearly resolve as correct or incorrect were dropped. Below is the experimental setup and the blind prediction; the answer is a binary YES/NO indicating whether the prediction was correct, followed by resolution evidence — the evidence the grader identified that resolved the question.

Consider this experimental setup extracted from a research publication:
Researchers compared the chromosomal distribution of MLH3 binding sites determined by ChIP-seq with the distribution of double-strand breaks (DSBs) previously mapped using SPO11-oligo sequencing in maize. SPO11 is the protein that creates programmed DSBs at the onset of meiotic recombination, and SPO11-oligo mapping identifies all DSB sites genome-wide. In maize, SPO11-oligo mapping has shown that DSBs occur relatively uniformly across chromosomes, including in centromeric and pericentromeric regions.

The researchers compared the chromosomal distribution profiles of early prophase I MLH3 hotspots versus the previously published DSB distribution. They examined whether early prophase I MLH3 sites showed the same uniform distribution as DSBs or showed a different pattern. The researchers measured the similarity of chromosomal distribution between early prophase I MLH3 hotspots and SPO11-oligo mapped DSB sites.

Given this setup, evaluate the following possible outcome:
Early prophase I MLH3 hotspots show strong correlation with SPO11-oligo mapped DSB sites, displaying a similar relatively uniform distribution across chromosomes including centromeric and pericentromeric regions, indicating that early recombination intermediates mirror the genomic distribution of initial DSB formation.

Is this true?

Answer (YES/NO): YES